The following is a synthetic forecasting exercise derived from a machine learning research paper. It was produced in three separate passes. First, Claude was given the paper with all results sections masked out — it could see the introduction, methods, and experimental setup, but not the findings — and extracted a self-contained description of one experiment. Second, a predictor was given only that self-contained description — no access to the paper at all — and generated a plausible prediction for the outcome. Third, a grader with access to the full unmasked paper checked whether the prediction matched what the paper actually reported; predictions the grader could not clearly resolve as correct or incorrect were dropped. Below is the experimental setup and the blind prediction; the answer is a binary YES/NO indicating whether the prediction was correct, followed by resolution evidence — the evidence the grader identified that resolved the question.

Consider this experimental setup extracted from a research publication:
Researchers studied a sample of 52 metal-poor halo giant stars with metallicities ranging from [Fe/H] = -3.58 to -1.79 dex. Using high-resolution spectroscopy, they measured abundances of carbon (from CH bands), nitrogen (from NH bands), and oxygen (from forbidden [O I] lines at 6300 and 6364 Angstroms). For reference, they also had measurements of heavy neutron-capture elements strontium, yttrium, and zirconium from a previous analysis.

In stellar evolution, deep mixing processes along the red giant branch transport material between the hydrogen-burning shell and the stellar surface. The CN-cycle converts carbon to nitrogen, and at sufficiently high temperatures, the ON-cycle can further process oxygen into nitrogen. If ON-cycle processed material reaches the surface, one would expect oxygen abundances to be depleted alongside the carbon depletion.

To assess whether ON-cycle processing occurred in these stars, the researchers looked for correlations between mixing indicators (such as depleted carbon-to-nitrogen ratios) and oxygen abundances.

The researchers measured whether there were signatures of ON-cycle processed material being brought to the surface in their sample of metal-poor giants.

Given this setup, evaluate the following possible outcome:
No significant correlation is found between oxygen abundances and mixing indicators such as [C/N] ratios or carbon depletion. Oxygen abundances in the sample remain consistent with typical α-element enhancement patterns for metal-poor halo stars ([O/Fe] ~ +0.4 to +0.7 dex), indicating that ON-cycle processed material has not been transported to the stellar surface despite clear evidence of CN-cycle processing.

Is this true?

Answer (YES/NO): YES